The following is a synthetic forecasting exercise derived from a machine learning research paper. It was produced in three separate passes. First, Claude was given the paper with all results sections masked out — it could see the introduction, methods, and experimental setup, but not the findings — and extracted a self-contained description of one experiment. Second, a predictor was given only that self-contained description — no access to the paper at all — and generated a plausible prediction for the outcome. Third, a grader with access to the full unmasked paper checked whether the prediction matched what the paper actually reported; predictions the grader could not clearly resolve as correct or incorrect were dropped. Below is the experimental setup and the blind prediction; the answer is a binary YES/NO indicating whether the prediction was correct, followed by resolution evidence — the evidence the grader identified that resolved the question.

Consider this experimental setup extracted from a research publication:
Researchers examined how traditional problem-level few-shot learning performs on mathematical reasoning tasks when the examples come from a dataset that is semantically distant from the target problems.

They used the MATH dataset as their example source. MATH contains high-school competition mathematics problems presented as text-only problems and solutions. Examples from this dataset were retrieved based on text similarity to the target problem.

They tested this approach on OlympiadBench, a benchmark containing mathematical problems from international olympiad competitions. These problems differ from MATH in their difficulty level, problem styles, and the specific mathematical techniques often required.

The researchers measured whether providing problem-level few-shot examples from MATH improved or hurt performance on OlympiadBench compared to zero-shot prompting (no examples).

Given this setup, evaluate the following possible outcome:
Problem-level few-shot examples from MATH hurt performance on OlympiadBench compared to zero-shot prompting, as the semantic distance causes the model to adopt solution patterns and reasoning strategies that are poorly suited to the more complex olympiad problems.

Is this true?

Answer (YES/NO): YES